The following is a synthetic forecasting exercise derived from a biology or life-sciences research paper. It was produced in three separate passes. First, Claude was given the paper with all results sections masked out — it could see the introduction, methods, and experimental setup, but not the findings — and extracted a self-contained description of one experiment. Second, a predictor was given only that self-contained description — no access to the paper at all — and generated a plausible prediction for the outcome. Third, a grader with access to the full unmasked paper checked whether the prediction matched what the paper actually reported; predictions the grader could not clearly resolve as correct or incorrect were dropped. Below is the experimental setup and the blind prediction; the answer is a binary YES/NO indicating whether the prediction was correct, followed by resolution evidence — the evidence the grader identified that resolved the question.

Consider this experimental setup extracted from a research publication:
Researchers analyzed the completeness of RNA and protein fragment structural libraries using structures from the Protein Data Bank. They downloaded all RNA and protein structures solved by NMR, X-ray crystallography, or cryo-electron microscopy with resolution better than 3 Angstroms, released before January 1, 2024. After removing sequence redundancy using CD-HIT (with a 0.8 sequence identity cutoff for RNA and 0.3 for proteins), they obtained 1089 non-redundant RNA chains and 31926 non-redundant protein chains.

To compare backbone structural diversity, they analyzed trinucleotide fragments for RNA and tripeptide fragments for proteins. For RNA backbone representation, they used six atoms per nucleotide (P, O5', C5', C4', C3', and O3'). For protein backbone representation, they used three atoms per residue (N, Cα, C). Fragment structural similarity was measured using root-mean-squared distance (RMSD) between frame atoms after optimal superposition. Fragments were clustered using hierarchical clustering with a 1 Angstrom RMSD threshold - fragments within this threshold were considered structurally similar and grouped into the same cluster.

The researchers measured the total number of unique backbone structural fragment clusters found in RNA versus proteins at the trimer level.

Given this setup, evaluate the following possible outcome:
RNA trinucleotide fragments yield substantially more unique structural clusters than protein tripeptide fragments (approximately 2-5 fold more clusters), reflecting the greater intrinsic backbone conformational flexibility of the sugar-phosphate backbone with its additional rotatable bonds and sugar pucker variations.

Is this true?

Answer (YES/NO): NO